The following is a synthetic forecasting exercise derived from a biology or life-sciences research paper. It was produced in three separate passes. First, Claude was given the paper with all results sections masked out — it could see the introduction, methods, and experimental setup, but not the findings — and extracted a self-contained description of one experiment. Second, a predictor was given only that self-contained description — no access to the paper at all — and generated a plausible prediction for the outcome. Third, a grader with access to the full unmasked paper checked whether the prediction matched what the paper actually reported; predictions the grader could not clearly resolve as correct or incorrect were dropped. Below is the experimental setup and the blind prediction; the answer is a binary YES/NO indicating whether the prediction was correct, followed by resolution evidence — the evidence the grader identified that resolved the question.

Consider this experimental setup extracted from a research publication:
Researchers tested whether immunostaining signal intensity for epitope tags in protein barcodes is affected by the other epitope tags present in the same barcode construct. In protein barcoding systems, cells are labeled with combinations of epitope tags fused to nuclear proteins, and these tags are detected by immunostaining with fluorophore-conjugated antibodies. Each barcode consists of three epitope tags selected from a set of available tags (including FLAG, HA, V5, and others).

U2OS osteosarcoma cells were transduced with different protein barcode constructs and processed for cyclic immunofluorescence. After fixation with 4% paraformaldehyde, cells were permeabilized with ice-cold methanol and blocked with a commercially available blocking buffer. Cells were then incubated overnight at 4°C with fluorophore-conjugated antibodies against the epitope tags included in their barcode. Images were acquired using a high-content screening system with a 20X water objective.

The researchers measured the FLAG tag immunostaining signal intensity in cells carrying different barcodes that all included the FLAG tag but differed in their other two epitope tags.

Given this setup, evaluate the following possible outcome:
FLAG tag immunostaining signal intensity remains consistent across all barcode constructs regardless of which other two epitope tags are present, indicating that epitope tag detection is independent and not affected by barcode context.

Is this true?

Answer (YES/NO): NO